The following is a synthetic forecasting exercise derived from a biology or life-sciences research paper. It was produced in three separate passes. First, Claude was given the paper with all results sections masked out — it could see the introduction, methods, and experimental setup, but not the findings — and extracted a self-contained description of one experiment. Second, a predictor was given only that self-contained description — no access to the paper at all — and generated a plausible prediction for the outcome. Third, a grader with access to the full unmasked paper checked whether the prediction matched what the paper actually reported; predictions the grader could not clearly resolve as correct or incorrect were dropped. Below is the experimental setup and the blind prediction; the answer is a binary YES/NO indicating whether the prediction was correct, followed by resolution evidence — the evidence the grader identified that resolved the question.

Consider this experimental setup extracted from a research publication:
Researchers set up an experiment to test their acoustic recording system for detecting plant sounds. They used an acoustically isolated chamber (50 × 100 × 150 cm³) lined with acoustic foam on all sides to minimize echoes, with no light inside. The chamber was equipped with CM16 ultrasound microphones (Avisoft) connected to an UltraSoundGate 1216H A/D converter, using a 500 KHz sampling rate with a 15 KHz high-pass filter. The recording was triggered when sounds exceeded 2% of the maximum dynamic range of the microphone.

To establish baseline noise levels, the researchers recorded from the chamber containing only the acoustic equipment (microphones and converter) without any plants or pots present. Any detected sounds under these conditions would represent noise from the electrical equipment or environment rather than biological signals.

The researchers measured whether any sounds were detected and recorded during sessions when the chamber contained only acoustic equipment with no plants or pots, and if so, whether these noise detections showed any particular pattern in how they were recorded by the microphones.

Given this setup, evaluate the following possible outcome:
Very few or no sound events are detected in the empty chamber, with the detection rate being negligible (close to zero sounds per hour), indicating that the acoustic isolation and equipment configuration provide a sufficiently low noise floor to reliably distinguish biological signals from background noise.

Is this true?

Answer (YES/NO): NO